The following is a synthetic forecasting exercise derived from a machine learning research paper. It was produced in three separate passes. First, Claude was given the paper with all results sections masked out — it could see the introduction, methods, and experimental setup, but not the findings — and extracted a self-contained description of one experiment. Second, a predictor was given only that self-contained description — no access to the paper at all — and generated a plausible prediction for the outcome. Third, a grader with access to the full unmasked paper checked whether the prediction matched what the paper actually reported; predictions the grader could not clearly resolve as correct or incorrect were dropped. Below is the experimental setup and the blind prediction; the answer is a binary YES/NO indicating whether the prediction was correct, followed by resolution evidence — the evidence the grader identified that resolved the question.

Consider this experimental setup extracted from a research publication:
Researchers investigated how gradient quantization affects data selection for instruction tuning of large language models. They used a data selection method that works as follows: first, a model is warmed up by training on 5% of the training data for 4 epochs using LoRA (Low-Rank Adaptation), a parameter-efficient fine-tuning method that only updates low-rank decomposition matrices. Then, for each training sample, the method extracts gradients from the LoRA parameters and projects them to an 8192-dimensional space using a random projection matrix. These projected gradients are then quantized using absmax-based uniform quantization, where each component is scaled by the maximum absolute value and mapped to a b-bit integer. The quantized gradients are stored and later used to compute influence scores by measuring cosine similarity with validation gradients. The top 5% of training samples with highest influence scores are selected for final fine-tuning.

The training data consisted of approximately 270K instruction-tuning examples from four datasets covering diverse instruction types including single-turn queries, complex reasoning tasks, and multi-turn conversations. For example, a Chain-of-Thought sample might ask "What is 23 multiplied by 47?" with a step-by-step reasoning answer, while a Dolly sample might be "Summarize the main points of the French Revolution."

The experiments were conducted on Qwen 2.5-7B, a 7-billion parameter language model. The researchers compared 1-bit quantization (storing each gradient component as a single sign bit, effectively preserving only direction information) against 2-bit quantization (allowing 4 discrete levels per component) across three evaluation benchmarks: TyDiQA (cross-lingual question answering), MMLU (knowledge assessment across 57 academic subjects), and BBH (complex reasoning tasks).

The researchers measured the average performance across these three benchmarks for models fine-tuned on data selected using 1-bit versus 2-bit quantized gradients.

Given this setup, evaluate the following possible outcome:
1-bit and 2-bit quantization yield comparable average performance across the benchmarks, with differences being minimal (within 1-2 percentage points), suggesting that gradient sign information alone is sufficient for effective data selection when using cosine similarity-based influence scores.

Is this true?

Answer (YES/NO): YES